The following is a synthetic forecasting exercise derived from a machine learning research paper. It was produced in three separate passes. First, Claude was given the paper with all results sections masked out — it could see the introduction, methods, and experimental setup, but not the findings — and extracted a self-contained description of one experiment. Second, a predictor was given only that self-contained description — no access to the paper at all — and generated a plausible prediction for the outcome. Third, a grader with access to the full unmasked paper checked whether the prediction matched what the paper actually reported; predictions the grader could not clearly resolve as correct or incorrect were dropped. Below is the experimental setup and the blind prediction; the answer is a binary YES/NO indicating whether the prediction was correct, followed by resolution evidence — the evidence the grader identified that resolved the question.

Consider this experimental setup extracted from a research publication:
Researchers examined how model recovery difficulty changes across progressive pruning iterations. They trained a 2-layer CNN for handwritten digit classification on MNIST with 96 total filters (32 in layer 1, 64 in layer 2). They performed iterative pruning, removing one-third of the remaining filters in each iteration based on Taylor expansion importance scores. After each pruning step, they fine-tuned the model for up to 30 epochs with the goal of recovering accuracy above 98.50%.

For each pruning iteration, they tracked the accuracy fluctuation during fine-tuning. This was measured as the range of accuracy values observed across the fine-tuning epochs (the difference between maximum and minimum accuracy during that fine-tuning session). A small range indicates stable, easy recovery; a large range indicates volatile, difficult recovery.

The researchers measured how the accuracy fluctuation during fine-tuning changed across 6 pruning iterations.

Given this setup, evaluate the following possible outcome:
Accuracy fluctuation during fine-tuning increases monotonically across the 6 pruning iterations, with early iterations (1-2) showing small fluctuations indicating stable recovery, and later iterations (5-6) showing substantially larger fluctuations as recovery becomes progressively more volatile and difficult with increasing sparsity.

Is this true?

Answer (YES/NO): NO